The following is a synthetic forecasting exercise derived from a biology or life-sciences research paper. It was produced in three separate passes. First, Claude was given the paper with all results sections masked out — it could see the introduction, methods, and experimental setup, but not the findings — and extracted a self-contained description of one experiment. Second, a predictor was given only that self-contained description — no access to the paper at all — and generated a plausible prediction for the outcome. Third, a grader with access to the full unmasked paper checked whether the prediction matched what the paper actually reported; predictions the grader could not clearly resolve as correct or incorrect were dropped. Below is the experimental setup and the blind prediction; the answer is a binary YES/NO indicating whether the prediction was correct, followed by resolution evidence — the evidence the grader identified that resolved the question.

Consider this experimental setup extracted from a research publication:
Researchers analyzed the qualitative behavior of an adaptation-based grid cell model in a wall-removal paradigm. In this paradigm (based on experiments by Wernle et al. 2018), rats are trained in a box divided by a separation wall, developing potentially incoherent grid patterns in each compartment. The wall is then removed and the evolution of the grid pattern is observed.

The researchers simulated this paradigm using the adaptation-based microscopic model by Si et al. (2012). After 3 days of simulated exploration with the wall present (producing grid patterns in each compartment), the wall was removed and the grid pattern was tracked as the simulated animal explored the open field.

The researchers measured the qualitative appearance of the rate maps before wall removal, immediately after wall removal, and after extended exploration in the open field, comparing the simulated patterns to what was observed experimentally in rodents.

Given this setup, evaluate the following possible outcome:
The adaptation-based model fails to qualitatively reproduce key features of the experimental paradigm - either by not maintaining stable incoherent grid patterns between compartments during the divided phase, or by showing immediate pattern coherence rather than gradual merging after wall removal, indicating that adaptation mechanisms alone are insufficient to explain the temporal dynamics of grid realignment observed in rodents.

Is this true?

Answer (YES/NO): NO